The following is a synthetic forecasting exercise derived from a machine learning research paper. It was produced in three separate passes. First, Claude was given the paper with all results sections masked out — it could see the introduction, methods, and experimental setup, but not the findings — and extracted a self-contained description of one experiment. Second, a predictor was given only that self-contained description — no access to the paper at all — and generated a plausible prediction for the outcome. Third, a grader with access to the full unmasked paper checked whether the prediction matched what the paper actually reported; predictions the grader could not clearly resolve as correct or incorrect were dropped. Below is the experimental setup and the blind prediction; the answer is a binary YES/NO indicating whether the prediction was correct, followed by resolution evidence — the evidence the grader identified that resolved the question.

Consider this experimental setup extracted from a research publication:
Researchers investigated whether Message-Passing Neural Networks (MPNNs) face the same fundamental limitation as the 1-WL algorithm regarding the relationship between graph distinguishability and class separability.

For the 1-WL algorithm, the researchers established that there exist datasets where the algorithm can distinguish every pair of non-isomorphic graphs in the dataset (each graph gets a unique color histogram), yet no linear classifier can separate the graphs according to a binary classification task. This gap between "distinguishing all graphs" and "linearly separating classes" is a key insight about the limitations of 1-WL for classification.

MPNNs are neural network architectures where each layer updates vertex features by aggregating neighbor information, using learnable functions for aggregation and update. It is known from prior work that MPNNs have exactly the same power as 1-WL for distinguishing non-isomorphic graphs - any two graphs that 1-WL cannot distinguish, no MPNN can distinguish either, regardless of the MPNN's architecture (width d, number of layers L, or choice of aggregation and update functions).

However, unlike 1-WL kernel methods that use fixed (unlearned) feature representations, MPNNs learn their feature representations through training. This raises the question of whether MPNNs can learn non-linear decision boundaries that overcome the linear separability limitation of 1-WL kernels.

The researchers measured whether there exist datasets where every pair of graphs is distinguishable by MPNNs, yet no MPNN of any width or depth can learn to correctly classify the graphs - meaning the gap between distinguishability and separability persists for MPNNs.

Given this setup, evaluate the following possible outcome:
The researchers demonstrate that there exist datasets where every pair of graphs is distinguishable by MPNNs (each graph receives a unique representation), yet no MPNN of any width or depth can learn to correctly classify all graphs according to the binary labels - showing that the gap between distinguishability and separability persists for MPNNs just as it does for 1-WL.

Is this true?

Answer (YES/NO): YES